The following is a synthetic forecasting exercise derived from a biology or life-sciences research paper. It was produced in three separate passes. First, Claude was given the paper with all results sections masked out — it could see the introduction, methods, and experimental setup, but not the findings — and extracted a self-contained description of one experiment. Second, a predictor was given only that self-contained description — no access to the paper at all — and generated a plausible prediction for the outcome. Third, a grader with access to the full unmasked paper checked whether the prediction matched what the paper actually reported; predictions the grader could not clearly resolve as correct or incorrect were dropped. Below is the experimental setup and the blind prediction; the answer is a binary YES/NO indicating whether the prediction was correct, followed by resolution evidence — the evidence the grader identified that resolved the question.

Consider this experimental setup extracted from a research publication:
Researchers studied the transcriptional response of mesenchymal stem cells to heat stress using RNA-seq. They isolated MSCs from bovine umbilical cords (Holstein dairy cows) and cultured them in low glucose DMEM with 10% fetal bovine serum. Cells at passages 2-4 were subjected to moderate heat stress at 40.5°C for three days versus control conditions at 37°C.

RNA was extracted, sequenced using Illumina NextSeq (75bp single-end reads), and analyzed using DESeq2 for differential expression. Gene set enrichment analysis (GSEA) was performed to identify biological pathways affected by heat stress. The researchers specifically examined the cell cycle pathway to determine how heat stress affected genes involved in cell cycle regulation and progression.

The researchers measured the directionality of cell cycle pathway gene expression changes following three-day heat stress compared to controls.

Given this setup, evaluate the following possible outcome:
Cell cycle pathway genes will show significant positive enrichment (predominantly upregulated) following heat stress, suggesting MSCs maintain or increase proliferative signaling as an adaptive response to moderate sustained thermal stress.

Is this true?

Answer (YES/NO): NO